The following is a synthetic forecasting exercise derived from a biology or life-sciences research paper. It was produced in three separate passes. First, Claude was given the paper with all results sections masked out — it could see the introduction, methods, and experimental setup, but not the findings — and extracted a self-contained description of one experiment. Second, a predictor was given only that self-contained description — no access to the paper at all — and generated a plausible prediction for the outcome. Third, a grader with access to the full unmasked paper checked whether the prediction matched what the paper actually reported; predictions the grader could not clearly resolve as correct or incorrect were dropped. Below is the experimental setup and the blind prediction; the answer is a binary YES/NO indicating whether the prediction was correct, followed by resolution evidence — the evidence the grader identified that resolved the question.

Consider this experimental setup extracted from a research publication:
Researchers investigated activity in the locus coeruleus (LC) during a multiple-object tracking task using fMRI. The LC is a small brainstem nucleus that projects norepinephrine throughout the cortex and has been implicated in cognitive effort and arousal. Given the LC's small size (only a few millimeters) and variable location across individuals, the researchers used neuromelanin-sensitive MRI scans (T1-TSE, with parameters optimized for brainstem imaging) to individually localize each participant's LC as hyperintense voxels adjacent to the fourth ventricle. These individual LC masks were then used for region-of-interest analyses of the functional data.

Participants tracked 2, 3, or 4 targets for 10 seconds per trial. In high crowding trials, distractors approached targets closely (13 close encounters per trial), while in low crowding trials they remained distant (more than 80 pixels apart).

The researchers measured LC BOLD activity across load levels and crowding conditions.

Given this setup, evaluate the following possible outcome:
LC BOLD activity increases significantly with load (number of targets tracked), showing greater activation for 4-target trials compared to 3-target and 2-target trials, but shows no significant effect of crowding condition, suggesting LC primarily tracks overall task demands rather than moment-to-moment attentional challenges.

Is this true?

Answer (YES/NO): YES